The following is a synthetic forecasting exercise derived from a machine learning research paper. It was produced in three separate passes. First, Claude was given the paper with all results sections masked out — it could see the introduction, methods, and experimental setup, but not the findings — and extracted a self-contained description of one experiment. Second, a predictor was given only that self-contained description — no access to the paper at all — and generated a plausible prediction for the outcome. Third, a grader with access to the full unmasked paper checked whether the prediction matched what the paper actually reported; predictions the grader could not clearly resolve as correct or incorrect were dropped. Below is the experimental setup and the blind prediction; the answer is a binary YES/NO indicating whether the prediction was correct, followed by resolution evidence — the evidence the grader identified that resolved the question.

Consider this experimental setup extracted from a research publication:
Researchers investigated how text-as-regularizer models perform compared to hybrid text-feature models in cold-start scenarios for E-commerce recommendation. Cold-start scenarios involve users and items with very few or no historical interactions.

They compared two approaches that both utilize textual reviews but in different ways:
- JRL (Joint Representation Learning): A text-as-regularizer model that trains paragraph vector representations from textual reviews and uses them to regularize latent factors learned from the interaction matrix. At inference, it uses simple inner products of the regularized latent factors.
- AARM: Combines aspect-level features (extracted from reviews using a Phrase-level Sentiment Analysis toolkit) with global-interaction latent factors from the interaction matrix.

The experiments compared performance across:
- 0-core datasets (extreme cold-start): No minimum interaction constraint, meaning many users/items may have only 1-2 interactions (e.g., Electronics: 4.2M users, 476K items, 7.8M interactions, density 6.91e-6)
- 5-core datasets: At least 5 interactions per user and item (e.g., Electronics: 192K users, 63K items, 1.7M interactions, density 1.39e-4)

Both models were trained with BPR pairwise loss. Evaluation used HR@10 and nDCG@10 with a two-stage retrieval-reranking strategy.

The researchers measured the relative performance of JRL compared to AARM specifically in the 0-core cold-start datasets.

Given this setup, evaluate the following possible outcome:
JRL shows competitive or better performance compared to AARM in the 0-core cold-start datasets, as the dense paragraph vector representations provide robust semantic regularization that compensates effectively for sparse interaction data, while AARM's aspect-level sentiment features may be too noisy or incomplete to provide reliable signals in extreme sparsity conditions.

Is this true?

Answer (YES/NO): YES